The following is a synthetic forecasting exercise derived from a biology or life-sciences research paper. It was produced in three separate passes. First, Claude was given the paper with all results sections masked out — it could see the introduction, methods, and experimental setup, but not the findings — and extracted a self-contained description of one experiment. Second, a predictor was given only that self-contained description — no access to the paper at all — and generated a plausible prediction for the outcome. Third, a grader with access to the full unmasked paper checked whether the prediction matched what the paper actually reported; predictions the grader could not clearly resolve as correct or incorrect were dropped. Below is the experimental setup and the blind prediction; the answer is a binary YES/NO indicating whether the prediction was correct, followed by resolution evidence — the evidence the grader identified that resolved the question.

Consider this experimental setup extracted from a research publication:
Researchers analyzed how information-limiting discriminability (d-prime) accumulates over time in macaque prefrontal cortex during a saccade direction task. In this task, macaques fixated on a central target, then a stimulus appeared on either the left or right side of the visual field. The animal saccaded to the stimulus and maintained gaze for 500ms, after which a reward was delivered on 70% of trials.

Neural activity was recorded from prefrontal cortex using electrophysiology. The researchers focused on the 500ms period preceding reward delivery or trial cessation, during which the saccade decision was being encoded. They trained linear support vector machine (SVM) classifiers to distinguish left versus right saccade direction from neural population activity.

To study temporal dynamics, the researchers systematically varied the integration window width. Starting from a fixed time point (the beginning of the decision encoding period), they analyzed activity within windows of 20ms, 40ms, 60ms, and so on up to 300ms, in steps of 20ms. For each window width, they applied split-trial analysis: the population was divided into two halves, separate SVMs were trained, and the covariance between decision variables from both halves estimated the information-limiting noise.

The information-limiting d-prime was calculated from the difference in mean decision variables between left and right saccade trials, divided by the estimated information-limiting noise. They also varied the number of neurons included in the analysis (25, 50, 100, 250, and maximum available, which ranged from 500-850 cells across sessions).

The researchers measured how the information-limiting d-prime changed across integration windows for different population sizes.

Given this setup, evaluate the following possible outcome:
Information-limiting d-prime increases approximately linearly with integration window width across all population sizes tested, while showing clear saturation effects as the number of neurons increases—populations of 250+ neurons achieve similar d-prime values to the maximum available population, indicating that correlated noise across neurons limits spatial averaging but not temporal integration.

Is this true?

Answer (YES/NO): NO